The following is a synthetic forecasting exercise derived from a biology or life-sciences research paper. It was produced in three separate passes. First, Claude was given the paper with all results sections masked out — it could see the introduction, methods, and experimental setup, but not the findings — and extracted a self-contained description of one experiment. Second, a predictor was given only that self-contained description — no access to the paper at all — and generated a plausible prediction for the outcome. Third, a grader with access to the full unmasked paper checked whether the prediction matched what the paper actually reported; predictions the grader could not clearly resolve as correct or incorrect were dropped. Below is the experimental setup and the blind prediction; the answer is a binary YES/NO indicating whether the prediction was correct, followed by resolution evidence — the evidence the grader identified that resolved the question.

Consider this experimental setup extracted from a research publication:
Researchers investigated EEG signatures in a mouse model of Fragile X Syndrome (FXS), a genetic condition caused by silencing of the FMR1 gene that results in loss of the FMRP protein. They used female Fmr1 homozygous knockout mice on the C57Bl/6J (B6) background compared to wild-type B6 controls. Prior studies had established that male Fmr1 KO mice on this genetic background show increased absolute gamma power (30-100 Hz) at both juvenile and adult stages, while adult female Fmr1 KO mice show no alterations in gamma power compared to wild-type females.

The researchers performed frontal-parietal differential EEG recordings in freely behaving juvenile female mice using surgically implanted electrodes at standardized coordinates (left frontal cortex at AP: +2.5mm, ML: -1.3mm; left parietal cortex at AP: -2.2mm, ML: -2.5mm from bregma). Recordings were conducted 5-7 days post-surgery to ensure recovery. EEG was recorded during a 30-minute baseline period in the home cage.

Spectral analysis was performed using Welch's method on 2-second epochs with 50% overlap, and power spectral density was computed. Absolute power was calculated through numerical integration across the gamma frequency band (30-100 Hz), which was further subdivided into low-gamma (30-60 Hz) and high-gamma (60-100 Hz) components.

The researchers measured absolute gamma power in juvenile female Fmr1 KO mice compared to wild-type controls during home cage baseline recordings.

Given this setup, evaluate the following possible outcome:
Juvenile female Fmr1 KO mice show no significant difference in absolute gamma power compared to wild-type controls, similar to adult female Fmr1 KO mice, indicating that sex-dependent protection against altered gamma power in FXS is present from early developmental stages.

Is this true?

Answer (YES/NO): YES